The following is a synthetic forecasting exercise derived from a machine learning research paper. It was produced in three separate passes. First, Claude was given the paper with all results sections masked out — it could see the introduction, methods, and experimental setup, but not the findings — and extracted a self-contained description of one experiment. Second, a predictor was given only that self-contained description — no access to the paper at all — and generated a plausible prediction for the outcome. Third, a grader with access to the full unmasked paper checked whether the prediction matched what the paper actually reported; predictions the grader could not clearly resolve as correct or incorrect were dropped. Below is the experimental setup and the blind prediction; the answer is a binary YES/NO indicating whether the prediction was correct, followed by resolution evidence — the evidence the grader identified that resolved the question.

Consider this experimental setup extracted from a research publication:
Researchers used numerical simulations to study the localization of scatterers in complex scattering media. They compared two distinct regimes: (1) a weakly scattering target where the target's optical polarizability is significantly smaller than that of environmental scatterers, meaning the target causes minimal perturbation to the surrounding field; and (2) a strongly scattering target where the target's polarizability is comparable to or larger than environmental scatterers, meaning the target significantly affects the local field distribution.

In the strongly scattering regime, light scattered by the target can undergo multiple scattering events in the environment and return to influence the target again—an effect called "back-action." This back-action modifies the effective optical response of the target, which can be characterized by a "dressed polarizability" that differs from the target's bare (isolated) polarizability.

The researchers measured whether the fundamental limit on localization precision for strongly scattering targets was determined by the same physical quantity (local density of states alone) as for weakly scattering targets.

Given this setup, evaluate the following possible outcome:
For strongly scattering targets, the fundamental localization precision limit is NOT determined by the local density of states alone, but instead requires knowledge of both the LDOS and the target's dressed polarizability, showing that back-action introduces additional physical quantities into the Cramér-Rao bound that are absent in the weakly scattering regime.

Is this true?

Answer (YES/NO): NO